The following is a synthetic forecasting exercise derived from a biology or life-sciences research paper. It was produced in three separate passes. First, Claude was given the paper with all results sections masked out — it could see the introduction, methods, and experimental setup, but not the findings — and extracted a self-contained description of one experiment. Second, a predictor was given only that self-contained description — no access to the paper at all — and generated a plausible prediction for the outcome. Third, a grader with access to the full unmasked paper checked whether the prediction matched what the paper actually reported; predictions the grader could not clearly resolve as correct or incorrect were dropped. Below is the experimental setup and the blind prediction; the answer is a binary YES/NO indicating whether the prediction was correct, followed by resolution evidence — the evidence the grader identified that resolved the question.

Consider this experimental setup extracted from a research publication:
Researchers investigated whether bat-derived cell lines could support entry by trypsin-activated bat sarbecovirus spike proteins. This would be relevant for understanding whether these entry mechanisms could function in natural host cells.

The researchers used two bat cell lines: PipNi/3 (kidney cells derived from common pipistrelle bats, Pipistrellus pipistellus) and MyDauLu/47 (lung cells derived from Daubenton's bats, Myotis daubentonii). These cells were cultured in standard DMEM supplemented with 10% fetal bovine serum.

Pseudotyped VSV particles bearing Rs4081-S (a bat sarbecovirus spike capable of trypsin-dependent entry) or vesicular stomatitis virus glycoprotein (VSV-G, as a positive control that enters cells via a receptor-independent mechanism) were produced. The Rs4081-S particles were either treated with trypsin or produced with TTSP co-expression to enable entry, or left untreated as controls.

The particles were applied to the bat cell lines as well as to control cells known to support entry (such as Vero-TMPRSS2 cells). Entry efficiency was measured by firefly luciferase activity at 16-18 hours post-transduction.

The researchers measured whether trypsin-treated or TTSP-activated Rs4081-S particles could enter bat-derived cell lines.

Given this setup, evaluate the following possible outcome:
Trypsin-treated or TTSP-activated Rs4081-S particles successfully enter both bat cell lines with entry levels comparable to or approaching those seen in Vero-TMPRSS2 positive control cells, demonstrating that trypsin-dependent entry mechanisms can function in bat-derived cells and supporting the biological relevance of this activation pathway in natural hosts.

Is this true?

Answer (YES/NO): NO